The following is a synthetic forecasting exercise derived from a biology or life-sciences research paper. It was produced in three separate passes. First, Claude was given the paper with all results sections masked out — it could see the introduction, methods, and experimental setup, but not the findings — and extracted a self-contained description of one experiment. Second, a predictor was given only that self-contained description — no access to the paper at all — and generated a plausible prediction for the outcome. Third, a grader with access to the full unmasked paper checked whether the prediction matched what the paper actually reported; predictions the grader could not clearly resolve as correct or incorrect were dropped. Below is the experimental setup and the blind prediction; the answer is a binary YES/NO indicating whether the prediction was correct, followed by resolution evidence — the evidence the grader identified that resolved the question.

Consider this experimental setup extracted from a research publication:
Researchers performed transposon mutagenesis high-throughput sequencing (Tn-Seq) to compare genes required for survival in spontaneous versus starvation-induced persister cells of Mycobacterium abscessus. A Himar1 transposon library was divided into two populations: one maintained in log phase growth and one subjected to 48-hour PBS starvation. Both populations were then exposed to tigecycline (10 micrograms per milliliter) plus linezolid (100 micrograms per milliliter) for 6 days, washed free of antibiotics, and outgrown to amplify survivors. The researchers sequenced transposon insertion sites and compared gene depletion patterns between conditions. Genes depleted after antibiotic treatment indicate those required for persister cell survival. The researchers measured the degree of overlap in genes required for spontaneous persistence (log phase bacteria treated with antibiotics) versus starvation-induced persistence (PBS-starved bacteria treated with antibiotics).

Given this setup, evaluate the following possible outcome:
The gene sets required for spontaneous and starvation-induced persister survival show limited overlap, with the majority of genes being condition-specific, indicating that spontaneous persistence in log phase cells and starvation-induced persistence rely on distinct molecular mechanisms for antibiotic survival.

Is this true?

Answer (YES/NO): NO